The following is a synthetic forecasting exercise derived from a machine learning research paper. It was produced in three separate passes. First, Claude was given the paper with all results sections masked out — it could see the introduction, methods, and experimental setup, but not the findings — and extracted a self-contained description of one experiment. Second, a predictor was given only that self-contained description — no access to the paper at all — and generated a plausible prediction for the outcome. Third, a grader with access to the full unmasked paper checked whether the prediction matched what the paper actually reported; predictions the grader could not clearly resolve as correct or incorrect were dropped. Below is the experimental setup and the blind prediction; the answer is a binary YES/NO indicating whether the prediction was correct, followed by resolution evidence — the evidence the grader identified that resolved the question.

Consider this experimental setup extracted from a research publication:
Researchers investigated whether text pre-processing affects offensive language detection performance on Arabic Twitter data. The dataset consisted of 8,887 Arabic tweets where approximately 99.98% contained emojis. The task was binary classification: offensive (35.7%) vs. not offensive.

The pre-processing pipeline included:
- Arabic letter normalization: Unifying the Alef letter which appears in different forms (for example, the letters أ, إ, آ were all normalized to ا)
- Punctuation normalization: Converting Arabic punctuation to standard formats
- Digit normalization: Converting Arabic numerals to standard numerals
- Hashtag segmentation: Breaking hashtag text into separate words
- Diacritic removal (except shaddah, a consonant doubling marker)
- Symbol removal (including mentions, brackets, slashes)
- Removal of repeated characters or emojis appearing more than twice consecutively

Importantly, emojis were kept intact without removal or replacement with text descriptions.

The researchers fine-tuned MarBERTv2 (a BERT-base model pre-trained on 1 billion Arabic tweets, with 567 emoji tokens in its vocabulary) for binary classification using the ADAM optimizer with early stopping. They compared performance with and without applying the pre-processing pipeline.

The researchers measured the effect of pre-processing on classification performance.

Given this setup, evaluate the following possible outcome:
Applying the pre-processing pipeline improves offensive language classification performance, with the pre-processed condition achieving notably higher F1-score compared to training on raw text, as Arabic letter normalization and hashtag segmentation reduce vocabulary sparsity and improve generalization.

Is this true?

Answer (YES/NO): NO